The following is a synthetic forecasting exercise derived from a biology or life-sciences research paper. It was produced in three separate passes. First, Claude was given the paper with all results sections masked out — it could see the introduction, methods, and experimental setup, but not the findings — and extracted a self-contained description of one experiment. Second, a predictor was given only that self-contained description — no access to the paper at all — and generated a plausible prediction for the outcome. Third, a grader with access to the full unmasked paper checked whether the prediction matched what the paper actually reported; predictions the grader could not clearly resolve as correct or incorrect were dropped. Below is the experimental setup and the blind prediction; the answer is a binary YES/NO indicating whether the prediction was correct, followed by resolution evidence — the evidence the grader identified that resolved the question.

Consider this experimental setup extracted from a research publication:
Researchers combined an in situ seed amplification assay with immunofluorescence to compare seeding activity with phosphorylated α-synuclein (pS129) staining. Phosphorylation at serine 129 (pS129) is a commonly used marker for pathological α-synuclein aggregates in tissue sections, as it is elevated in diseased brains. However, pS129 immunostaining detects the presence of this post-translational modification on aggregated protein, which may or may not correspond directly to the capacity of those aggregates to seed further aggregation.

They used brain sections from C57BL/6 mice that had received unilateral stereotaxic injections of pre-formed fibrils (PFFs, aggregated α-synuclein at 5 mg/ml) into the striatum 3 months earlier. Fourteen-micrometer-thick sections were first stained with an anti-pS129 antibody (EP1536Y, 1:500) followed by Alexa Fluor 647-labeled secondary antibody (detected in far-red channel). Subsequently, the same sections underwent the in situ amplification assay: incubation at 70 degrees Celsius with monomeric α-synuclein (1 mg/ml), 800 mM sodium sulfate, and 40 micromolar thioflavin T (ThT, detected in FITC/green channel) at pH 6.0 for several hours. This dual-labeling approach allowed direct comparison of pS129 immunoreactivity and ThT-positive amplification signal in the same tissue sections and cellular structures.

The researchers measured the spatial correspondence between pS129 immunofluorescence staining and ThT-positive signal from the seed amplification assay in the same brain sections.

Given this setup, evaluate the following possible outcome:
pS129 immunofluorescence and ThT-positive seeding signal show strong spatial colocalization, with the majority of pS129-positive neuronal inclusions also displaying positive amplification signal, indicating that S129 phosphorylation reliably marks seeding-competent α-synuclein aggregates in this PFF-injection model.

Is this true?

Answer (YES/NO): NO